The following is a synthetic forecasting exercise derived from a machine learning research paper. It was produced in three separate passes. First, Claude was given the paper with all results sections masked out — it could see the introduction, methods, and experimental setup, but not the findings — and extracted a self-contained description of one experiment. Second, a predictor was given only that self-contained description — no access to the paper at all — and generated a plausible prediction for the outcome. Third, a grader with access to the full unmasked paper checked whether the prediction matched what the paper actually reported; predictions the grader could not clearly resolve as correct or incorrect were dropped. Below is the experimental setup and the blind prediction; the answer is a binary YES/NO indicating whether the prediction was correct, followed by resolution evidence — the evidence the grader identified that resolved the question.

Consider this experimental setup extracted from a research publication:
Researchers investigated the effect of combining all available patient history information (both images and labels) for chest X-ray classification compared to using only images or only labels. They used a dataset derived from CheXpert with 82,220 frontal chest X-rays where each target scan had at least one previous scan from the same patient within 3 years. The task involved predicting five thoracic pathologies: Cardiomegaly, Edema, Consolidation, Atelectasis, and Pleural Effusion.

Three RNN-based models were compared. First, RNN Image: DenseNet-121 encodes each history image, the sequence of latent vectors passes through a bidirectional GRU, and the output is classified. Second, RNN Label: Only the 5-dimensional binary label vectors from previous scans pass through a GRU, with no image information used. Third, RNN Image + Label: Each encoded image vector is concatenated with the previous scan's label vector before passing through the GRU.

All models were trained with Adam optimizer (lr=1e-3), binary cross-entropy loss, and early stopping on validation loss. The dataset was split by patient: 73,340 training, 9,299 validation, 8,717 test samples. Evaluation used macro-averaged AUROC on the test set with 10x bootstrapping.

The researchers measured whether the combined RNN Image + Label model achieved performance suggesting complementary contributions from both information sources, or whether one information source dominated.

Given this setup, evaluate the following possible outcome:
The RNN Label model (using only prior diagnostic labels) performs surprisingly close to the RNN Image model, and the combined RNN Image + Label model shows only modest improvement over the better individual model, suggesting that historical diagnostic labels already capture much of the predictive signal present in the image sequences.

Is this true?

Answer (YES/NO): NO